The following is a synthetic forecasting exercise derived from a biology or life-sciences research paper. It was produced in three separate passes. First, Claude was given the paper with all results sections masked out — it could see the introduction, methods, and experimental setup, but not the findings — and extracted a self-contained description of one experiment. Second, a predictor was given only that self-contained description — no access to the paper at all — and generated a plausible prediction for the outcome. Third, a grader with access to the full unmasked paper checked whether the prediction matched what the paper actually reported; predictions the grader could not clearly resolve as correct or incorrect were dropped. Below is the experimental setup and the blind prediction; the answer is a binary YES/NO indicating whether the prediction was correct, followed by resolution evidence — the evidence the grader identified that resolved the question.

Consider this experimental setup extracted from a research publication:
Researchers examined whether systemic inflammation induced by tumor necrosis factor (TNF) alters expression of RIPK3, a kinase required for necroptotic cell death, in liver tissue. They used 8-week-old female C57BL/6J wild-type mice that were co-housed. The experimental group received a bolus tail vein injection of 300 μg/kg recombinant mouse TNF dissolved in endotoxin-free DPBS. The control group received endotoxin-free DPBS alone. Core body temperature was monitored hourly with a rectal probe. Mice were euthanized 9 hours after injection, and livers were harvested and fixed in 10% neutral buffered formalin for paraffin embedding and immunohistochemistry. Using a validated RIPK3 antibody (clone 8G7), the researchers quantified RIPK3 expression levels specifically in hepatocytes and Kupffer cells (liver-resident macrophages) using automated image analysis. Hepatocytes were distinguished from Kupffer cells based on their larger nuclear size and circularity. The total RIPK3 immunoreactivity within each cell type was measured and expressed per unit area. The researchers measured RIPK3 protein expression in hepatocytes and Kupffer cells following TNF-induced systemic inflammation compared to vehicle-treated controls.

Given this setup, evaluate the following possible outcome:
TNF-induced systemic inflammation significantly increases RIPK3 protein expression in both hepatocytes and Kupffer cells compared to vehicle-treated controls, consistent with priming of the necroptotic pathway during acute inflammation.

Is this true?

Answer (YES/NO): YES